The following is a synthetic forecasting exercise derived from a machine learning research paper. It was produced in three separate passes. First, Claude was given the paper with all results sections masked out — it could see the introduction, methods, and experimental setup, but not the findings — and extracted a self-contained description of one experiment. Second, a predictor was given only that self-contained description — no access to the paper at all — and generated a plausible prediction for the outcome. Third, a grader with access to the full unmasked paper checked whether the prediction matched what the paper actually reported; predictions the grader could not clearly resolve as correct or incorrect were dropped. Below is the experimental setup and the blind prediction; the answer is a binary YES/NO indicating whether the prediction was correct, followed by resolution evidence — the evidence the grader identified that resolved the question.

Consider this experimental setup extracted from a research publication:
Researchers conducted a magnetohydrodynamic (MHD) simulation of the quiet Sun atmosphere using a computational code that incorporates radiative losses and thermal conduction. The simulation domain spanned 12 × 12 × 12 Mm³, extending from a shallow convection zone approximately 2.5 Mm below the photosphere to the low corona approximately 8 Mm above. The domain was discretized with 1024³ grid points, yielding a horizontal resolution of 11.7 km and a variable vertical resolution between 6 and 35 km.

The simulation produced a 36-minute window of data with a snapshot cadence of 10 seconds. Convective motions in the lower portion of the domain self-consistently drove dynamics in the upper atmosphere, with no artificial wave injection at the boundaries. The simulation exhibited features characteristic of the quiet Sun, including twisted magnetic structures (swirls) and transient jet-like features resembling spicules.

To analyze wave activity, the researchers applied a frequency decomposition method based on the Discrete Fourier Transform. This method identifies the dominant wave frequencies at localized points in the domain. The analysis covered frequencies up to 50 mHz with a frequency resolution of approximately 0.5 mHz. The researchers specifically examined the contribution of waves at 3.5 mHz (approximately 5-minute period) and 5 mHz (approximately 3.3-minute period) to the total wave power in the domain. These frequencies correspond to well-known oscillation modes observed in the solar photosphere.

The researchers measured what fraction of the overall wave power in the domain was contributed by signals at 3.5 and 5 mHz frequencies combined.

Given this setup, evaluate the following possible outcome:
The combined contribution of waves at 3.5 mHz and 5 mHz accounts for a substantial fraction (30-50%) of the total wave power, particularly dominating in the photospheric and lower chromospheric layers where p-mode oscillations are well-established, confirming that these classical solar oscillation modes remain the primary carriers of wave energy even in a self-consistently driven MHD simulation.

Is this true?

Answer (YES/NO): YES